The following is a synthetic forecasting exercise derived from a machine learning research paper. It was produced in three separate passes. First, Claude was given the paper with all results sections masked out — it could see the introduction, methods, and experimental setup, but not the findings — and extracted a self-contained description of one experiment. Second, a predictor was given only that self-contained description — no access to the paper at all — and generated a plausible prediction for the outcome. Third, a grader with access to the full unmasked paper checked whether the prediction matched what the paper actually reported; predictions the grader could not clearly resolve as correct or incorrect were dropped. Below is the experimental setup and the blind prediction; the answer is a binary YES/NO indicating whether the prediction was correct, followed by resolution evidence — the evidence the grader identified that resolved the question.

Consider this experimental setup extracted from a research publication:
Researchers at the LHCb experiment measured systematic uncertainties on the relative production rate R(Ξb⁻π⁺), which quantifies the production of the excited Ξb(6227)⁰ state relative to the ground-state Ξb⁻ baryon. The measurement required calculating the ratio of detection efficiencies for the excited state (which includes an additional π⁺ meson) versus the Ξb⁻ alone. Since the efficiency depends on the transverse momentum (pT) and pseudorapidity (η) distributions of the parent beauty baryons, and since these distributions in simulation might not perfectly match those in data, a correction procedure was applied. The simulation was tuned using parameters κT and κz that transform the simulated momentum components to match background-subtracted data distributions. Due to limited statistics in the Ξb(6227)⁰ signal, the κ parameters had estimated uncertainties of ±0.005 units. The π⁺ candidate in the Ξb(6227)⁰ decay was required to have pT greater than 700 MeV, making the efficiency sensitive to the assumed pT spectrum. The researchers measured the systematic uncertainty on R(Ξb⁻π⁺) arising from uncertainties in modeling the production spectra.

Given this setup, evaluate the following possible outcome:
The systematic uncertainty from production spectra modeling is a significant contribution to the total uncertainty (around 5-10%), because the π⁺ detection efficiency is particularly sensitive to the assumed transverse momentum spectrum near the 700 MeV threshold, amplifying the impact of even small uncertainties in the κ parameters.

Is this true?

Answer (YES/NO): YES